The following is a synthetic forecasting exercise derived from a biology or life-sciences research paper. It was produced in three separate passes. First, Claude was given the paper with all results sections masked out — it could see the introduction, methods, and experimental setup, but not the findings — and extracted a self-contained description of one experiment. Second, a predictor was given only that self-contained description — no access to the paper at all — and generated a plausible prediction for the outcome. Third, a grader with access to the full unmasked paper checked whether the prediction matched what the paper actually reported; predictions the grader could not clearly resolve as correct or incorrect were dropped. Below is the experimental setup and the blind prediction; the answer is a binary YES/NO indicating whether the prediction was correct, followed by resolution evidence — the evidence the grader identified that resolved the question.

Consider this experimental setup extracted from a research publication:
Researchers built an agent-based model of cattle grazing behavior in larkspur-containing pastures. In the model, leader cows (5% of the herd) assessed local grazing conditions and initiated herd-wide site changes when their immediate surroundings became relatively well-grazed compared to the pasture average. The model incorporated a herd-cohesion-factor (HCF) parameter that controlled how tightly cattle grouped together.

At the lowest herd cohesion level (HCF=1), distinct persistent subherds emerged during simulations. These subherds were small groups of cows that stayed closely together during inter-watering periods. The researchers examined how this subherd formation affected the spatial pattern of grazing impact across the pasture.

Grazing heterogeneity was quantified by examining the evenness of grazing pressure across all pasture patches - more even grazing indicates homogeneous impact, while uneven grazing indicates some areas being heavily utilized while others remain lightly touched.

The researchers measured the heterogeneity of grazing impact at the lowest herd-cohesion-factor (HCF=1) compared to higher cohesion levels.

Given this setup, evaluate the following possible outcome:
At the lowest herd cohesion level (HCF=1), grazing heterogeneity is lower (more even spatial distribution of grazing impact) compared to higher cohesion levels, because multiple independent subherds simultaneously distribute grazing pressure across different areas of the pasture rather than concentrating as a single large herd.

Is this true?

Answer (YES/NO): NO